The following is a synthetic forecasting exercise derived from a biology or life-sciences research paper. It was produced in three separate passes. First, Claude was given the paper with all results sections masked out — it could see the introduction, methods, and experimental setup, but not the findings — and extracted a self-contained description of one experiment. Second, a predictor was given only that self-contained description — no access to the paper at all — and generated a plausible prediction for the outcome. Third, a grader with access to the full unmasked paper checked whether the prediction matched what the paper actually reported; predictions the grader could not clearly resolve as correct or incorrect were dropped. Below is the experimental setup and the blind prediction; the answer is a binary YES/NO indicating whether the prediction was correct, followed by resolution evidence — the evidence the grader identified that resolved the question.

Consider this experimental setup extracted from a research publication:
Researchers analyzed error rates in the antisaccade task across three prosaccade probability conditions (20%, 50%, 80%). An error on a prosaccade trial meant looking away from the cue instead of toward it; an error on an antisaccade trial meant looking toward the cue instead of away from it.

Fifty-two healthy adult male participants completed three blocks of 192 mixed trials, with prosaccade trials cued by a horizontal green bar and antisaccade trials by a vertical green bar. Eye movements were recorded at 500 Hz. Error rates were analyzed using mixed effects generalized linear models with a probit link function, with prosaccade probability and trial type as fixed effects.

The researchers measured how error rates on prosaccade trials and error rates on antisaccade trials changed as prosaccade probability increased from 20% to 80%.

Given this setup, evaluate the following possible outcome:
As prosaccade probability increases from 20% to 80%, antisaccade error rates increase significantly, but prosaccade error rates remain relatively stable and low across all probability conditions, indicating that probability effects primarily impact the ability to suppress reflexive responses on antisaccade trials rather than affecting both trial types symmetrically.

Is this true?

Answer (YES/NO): NO